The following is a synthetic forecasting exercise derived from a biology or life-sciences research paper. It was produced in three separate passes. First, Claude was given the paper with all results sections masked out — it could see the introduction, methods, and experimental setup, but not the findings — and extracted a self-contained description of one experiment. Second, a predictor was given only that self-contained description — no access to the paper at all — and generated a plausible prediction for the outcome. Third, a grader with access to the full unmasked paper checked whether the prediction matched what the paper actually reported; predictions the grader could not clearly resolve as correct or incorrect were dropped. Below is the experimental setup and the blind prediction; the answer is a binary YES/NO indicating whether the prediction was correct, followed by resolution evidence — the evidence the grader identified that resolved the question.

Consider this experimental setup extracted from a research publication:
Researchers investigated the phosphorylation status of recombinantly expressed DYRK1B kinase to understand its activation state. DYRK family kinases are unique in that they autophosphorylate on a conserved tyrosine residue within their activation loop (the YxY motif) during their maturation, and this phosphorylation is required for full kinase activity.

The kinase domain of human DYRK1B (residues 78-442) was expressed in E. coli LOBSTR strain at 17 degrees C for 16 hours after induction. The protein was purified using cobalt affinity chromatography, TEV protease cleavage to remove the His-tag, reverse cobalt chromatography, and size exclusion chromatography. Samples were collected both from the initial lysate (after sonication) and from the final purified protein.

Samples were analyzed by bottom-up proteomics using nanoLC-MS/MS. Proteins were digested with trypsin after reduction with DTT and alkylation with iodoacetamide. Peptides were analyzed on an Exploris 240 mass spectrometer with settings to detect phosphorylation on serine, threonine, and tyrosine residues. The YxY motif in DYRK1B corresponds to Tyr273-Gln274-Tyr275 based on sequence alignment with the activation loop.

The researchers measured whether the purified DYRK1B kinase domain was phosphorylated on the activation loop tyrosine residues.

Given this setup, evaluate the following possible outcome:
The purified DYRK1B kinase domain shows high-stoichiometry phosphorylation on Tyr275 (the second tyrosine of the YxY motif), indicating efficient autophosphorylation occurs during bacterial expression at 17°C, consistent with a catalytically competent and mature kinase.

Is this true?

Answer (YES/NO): NO